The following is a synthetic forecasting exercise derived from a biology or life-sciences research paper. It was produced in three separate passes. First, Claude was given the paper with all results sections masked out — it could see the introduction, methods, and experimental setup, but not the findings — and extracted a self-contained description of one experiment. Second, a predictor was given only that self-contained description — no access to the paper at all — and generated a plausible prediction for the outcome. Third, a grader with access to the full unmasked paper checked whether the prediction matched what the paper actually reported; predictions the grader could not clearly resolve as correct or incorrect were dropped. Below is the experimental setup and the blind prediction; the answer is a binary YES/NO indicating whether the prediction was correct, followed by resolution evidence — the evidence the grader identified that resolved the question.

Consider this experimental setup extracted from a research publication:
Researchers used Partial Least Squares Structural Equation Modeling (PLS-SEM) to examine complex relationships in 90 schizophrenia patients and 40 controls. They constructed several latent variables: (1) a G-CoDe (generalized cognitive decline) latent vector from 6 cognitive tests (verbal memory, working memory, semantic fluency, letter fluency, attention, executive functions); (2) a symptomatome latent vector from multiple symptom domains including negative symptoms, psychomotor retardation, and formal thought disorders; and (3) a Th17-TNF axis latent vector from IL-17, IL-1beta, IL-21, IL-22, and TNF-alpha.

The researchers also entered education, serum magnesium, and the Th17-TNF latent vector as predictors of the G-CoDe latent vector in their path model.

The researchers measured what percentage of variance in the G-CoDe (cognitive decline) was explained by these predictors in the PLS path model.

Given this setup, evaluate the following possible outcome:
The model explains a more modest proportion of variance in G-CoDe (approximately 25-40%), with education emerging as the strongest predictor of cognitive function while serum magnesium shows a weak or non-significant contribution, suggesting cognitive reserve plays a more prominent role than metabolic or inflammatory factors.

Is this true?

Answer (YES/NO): NO